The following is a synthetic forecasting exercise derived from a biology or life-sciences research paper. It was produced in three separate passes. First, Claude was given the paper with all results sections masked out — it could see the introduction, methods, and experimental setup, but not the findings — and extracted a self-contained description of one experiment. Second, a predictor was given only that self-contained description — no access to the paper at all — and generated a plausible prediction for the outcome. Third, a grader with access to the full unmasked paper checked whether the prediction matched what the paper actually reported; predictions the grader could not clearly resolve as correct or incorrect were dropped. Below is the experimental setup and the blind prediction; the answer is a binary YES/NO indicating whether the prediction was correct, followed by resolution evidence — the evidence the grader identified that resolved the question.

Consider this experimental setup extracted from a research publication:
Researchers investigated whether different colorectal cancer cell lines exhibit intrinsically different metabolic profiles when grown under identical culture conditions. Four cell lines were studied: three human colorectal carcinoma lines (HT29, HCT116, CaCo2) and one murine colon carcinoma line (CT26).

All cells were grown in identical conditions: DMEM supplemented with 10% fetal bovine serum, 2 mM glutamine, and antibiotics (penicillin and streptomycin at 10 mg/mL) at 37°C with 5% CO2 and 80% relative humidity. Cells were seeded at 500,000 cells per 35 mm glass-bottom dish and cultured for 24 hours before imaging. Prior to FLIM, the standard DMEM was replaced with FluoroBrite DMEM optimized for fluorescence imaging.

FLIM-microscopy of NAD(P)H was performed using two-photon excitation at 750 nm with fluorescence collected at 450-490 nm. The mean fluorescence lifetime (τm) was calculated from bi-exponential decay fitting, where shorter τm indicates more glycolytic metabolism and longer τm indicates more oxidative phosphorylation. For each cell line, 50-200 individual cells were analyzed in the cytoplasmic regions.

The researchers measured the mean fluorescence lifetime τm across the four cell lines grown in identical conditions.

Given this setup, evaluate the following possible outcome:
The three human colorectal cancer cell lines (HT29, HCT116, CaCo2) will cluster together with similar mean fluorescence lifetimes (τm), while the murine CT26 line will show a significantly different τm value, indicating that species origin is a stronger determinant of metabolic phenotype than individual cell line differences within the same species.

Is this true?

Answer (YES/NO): NO